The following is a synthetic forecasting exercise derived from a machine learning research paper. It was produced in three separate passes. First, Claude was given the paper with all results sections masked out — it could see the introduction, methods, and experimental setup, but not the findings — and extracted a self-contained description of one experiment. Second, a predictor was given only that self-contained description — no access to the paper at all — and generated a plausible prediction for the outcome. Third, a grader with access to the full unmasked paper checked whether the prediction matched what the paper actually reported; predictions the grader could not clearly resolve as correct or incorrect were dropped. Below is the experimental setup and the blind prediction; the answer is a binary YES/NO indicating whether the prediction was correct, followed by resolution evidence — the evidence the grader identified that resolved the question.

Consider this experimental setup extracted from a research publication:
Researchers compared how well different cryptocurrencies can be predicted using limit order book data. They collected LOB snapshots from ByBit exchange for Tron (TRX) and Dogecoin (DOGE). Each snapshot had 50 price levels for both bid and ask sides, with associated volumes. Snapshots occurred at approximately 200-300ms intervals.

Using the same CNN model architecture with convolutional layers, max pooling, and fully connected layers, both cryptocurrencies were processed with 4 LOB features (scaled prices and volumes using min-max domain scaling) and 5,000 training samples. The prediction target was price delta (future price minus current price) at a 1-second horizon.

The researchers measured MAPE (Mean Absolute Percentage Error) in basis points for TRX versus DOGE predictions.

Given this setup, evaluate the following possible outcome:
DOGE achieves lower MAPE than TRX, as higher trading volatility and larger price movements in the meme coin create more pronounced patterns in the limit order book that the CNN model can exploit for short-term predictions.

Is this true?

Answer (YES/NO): YES